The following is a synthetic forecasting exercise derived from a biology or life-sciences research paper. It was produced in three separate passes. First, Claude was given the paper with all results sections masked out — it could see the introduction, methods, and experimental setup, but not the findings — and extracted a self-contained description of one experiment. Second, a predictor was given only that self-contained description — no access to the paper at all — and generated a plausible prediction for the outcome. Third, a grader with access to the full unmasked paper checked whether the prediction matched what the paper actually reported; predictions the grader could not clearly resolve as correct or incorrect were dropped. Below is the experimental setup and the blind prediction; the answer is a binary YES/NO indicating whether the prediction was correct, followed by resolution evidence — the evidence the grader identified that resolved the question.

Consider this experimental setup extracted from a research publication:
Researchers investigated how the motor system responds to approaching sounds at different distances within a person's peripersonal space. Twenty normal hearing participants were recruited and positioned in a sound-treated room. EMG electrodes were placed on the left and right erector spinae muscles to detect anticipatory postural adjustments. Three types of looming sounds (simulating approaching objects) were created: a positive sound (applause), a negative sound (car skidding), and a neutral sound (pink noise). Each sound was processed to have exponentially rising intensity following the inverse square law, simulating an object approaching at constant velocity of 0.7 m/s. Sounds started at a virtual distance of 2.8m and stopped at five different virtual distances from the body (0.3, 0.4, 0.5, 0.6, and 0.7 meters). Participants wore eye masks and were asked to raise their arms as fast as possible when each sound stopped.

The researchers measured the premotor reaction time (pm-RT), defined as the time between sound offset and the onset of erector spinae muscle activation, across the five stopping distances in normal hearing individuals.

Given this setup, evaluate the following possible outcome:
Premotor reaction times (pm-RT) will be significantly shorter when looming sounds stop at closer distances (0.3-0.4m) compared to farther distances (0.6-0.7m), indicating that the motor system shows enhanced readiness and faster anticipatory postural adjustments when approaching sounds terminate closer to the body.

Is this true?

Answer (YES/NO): YES